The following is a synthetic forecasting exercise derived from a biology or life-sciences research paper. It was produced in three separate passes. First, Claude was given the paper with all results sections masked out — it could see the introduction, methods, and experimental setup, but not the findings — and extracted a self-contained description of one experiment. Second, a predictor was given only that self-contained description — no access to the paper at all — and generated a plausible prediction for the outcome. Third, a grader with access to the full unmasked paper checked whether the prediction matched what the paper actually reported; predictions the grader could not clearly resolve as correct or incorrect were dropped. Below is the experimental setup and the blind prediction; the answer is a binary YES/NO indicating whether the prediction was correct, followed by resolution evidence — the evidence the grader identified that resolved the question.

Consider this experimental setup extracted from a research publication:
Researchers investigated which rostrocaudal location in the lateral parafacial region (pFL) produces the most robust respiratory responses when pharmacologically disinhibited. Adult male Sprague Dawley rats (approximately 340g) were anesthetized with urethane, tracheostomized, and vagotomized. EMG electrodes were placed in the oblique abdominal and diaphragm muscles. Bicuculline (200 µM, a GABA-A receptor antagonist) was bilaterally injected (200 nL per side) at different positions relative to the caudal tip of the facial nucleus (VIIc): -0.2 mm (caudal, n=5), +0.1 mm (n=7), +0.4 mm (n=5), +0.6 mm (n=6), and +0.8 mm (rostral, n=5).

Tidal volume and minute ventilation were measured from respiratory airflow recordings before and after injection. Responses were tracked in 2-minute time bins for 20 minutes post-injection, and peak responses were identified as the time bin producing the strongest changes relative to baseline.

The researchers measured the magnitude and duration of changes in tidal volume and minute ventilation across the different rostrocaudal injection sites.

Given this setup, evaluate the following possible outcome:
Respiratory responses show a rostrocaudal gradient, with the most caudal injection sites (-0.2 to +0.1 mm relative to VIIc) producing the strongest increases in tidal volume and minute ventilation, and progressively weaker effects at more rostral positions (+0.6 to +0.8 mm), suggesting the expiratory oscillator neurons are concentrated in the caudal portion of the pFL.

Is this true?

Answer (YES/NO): NO